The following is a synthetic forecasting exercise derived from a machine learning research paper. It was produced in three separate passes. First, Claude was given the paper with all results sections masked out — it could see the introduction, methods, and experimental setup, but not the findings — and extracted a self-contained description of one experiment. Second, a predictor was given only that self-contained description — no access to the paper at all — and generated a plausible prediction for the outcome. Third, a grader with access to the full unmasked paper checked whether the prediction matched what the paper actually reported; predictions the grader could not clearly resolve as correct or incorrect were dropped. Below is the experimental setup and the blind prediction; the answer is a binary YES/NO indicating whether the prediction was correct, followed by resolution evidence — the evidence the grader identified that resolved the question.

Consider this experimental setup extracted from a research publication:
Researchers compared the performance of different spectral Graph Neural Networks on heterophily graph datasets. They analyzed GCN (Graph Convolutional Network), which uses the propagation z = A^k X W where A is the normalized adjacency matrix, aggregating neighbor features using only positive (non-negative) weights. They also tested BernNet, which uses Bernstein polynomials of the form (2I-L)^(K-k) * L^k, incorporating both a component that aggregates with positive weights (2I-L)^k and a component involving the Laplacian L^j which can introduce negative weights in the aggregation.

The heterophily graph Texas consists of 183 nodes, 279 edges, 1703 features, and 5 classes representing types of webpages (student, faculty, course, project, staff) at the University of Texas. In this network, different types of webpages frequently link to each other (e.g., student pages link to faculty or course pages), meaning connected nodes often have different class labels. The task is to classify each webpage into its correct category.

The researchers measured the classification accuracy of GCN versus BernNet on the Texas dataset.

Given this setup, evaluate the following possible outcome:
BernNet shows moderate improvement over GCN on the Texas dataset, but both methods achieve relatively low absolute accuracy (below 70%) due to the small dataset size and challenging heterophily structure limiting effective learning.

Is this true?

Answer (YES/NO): NO